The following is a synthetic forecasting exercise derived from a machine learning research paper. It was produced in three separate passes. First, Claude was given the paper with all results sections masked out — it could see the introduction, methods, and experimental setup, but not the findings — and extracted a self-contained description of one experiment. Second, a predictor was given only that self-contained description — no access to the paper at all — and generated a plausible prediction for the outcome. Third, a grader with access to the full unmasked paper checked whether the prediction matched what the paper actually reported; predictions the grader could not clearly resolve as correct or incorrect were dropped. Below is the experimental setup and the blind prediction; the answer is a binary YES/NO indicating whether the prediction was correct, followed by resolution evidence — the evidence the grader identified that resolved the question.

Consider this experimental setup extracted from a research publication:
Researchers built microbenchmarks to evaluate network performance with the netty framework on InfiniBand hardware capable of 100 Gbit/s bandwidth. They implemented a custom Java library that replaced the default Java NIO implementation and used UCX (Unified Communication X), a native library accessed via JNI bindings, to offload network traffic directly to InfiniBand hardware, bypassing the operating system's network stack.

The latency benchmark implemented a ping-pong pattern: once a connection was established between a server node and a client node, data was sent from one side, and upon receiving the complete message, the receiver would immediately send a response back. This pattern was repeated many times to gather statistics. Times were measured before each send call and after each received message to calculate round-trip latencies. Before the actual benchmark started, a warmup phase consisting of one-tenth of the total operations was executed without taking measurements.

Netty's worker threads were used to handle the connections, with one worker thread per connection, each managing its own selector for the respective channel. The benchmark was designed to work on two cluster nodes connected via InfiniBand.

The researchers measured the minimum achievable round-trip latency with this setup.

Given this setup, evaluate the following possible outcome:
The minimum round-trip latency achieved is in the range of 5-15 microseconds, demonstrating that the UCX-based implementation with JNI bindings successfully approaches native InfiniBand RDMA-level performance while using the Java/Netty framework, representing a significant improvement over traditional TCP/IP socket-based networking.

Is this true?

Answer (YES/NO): YES